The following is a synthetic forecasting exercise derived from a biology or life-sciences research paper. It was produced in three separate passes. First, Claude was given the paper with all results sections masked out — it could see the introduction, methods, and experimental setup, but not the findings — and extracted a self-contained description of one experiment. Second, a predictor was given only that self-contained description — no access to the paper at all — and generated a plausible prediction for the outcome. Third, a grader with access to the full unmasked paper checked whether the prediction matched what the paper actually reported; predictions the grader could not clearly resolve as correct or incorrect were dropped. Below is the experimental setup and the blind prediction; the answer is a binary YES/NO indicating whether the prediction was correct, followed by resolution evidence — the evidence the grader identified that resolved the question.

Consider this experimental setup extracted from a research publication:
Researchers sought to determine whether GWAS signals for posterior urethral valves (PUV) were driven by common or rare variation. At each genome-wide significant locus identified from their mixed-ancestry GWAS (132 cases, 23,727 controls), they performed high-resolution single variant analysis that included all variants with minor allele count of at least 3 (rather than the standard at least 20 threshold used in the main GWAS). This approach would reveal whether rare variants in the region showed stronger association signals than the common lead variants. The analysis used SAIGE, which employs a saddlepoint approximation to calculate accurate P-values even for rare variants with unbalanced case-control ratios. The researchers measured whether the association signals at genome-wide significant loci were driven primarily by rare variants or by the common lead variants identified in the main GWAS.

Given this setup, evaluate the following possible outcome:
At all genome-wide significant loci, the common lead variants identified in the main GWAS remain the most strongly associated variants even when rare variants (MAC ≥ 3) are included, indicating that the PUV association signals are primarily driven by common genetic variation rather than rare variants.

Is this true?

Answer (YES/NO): NO